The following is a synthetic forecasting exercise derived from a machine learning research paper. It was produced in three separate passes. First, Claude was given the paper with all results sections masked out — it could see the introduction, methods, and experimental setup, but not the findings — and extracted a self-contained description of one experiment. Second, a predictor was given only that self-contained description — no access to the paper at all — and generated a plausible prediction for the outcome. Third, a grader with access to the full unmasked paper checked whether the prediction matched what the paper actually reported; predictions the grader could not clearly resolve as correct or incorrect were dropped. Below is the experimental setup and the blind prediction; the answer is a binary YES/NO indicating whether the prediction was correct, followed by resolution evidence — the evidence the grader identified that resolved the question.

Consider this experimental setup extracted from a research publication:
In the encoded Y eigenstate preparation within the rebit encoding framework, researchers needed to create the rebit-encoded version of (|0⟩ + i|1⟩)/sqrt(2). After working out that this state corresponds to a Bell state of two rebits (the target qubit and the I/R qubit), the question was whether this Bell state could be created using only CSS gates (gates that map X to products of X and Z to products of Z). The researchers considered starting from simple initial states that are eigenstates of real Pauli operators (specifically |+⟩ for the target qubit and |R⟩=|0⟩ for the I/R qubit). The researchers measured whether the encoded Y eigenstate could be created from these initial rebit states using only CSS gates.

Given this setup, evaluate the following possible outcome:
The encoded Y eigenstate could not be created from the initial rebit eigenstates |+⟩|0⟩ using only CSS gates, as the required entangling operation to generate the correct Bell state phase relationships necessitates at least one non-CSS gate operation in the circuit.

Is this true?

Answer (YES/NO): NO